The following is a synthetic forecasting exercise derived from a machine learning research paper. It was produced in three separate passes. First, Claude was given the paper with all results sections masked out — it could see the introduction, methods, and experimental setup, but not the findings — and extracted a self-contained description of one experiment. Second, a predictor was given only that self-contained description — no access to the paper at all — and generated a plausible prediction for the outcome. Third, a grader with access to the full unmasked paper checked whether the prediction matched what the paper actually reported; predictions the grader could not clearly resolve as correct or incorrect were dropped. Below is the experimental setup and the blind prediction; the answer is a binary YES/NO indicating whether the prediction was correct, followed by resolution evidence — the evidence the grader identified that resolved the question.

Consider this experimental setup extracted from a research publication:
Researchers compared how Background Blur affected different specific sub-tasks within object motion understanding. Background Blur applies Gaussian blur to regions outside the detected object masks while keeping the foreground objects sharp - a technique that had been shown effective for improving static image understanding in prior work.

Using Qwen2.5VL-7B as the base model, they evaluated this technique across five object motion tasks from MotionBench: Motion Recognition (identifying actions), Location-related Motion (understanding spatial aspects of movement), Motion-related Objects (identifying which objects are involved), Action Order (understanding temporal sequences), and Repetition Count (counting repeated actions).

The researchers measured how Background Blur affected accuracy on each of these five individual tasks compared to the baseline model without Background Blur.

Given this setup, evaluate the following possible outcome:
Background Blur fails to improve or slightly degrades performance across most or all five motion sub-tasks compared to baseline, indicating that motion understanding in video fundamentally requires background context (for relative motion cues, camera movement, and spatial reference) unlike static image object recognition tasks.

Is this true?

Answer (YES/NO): YES